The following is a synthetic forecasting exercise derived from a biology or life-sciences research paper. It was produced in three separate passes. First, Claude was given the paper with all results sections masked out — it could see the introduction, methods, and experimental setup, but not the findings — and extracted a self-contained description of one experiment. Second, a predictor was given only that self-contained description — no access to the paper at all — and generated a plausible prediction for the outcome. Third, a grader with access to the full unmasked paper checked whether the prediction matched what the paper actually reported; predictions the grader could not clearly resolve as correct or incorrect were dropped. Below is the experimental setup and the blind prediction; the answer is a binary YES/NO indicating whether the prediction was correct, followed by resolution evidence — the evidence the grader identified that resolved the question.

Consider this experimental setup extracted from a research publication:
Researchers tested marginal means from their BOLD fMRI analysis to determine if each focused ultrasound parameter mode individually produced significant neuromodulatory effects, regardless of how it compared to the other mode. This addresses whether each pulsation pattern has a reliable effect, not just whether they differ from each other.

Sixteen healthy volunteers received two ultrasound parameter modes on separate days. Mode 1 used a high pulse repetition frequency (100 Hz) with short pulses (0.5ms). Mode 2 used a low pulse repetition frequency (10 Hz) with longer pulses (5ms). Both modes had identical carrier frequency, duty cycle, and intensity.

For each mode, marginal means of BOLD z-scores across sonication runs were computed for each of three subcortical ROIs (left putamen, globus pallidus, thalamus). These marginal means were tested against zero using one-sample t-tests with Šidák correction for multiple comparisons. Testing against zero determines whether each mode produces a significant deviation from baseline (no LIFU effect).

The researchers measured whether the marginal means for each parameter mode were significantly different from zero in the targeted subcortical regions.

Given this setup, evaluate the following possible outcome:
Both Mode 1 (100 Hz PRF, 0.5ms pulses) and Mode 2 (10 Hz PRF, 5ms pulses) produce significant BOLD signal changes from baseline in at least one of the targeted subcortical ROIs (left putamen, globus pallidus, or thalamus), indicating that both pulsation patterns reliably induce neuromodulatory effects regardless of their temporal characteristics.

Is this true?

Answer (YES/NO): NO